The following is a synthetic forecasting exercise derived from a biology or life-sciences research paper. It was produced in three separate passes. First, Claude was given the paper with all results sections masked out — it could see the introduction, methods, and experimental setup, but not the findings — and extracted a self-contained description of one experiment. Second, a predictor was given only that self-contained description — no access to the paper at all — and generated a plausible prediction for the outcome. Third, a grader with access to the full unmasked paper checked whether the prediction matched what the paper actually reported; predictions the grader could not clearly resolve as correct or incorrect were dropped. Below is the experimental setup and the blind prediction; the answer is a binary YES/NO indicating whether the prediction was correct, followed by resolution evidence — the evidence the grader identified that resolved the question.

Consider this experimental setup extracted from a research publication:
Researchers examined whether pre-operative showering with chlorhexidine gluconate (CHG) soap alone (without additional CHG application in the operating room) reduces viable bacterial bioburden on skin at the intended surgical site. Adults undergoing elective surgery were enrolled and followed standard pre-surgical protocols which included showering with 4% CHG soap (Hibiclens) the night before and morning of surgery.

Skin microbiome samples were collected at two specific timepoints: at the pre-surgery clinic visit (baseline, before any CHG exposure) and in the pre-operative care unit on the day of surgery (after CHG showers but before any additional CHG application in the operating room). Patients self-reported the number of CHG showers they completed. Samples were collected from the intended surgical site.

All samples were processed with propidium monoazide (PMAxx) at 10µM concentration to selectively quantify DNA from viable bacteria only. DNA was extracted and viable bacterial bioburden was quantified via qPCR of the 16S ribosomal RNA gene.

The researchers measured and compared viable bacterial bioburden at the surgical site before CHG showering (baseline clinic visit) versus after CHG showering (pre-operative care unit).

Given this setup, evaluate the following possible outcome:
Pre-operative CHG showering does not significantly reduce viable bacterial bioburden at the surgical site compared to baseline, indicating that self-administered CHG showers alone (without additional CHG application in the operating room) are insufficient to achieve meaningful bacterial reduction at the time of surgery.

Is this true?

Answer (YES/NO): NO